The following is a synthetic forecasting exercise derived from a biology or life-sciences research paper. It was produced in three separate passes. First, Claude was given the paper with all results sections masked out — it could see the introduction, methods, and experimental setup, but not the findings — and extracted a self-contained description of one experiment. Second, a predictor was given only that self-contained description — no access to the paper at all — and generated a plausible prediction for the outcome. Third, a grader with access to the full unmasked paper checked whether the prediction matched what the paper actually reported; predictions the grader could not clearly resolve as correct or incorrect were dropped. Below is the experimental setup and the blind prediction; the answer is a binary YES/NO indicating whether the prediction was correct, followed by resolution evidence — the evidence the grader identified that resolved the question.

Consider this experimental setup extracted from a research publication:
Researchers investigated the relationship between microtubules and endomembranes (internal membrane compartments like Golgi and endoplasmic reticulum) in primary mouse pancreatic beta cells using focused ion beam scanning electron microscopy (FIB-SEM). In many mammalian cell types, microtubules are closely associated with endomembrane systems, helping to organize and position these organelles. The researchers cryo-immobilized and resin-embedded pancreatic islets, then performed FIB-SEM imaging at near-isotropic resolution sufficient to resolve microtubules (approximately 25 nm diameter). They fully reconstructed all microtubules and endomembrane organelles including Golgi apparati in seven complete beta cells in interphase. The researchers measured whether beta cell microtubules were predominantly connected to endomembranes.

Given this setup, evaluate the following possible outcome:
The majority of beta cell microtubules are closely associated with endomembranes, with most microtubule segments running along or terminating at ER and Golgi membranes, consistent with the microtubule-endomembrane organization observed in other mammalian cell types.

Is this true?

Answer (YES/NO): NO